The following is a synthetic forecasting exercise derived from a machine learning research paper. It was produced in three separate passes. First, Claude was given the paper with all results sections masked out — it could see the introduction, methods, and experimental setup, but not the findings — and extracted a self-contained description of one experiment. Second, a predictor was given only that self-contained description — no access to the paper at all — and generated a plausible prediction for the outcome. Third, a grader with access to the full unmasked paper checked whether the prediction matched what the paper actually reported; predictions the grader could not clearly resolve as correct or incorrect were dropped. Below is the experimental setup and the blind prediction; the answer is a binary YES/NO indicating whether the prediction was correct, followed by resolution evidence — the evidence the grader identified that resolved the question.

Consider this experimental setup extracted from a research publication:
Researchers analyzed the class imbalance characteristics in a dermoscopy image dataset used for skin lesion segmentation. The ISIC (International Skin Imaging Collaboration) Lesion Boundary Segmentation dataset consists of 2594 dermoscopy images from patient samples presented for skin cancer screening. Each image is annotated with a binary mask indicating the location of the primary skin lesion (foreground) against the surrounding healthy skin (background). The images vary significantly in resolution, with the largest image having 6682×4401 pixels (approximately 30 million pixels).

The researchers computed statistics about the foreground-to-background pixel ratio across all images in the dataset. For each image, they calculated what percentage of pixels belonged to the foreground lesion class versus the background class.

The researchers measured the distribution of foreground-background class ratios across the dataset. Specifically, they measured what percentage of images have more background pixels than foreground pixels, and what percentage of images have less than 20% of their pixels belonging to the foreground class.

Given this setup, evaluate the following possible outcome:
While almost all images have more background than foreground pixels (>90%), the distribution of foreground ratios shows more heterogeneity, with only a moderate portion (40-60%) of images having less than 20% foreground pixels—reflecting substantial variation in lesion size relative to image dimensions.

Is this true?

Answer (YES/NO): NO